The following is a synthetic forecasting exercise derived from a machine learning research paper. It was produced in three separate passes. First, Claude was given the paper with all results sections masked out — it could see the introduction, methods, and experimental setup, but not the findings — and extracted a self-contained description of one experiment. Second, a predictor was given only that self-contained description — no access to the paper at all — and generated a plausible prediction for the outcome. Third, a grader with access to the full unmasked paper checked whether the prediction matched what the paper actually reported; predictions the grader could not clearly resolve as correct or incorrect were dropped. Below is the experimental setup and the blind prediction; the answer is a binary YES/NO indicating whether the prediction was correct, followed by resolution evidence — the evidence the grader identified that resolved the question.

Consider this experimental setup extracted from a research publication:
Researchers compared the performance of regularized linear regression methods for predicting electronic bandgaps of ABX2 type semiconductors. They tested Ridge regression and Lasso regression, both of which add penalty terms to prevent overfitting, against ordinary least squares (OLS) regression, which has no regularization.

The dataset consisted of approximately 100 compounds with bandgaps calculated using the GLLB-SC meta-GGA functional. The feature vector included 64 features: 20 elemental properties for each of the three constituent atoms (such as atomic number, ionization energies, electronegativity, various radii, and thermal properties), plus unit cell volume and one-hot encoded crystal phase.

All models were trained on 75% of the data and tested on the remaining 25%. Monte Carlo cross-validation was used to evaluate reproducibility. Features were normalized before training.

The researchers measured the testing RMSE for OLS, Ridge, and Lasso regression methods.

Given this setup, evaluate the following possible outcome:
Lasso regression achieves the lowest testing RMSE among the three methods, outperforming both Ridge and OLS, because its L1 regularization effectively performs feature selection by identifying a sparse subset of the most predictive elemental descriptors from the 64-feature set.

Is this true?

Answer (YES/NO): NO